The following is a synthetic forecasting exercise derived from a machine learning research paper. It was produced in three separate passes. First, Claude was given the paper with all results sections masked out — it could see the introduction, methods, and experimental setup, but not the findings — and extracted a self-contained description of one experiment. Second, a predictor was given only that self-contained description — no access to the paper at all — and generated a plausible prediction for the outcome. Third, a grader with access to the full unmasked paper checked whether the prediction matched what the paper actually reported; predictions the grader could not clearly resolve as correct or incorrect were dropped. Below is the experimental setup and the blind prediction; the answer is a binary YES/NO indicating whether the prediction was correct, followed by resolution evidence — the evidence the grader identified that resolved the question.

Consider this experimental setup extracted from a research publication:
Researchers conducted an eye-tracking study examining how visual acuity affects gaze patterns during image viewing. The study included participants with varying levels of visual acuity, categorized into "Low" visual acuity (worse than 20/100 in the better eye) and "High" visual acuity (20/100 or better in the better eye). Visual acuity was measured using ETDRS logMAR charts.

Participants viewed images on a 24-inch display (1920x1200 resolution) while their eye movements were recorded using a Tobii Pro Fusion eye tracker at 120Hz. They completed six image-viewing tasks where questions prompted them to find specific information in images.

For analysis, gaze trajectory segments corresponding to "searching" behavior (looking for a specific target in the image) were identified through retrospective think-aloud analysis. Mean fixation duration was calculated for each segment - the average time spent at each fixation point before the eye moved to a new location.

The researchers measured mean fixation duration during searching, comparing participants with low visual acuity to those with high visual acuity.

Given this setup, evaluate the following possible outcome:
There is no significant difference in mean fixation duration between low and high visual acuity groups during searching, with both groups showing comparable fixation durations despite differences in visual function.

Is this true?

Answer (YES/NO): YES